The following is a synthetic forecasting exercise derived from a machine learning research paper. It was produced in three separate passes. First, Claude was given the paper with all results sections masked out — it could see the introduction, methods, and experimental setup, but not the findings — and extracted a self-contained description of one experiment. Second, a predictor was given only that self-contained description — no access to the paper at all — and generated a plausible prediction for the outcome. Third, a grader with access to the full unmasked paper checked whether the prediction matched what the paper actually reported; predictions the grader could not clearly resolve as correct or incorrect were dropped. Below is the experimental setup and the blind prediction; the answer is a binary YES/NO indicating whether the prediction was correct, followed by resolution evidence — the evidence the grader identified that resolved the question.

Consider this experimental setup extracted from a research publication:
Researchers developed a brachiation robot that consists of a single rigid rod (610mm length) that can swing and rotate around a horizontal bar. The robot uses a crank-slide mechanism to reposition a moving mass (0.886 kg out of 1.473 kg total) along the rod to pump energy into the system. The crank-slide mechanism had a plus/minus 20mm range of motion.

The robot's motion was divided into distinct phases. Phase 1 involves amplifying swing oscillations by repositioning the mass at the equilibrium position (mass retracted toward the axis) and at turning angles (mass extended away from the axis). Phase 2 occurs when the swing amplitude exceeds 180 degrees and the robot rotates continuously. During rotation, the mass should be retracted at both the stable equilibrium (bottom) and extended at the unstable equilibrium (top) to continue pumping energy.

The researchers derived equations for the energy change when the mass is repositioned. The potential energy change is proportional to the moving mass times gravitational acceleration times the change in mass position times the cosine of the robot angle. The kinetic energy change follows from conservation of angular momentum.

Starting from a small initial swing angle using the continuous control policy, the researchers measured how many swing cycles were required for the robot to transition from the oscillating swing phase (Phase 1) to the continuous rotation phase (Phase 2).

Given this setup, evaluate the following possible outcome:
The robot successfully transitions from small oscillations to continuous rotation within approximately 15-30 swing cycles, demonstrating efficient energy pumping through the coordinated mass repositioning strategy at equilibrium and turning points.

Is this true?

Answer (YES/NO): NO